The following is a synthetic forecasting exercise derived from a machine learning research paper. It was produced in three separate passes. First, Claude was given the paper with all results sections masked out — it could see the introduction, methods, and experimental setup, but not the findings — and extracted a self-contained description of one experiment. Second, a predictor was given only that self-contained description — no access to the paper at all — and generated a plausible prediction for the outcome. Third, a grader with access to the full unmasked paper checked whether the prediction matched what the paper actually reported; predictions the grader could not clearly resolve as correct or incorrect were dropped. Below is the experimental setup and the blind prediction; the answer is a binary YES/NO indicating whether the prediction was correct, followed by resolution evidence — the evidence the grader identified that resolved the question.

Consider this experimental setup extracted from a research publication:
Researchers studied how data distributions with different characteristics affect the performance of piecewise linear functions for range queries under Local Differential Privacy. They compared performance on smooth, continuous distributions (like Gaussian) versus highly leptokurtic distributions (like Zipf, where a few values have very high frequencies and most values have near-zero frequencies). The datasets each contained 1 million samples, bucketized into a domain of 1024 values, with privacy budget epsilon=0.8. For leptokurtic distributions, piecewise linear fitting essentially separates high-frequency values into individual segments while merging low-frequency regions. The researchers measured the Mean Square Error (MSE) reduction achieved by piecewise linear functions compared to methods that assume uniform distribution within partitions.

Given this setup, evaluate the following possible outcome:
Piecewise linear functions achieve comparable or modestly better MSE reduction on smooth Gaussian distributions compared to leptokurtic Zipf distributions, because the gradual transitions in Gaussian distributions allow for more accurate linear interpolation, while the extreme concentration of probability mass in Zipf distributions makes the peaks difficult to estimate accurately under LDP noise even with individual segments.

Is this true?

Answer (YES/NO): NO